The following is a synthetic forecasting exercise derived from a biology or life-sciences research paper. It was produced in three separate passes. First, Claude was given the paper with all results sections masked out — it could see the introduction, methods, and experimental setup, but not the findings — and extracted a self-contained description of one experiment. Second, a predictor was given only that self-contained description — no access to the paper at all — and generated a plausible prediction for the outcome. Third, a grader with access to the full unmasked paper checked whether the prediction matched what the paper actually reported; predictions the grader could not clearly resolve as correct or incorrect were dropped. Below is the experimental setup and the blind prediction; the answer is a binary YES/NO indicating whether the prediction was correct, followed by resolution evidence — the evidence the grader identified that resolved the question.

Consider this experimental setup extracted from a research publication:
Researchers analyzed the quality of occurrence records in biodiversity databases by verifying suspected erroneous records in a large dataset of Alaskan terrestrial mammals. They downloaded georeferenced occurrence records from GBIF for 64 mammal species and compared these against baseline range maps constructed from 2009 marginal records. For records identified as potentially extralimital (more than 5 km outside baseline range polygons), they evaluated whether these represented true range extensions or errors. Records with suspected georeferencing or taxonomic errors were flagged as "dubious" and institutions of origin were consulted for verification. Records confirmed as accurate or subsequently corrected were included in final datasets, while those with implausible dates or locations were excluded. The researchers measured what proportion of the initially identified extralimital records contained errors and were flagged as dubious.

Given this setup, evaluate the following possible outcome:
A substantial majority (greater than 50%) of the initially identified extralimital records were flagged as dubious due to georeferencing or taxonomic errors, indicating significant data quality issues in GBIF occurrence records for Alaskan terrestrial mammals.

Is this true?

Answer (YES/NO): NO